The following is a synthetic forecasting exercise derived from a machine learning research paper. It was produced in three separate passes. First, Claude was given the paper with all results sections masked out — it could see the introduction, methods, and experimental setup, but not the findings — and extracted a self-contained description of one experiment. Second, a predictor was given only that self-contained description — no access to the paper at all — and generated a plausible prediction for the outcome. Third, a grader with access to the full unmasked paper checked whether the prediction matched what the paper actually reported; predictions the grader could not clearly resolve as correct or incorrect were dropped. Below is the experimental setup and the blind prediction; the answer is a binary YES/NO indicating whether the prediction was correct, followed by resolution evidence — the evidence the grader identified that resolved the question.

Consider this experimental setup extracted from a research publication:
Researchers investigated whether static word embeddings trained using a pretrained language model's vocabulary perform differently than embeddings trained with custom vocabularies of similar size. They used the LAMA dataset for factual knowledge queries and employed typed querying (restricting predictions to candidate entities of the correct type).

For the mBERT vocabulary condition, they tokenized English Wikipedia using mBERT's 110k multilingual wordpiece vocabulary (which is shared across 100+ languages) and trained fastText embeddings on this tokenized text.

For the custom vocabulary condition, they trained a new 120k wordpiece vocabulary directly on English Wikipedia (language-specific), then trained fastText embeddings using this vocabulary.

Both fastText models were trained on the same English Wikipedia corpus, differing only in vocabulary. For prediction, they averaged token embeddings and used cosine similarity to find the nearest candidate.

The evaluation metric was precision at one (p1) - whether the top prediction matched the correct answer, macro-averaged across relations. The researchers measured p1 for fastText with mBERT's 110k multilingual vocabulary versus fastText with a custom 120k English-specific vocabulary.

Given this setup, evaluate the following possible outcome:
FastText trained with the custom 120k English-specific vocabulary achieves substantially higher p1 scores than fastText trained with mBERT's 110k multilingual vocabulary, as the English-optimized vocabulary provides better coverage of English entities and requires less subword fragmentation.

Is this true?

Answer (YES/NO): YES